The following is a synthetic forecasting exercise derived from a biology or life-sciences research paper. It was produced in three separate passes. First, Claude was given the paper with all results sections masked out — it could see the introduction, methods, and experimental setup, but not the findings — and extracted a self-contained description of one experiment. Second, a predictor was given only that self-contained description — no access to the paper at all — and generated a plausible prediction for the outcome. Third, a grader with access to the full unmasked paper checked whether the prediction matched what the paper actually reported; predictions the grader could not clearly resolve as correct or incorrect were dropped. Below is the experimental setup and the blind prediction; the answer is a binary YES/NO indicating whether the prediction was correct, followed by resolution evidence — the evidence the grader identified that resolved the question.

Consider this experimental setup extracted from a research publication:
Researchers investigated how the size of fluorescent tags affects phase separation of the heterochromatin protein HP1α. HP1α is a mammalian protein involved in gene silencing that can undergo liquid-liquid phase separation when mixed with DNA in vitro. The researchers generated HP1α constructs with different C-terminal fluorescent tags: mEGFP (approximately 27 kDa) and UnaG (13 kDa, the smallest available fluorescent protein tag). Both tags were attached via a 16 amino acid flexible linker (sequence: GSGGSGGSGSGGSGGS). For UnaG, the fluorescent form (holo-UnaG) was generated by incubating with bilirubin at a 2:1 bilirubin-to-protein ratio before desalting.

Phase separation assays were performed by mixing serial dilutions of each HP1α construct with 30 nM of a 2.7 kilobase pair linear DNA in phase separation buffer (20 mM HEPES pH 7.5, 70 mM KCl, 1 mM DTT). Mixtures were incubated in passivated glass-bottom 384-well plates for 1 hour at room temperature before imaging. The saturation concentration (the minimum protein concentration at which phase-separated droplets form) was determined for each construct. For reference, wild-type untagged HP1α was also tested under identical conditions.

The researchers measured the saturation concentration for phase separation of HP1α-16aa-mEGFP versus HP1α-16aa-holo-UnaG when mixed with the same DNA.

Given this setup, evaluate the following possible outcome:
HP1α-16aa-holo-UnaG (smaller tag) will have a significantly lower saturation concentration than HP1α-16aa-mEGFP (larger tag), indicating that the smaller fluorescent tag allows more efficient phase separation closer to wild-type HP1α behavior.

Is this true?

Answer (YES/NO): YES